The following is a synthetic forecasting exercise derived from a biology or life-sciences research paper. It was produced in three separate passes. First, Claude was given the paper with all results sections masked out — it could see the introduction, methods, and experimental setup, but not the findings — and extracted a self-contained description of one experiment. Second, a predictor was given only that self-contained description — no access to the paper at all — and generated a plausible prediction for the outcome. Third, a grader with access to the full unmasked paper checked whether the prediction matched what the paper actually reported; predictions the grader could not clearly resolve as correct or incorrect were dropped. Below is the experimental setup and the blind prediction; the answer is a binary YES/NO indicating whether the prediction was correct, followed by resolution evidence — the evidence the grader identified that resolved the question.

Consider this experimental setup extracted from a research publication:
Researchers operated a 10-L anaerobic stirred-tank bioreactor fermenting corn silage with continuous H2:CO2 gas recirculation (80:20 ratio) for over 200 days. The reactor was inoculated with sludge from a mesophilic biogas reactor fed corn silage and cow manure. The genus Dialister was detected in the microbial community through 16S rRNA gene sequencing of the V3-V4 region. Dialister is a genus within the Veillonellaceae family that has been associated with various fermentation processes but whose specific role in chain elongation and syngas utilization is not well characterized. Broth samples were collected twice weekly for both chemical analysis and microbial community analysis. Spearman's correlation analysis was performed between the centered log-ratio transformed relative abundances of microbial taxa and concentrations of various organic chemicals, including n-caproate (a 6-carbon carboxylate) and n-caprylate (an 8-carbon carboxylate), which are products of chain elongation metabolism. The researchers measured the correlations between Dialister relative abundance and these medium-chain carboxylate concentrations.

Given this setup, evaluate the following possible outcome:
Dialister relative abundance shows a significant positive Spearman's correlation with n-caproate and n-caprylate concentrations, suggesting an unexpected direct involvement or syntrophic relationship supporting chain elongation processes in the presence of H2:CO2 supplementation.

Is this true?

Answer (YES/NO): NO